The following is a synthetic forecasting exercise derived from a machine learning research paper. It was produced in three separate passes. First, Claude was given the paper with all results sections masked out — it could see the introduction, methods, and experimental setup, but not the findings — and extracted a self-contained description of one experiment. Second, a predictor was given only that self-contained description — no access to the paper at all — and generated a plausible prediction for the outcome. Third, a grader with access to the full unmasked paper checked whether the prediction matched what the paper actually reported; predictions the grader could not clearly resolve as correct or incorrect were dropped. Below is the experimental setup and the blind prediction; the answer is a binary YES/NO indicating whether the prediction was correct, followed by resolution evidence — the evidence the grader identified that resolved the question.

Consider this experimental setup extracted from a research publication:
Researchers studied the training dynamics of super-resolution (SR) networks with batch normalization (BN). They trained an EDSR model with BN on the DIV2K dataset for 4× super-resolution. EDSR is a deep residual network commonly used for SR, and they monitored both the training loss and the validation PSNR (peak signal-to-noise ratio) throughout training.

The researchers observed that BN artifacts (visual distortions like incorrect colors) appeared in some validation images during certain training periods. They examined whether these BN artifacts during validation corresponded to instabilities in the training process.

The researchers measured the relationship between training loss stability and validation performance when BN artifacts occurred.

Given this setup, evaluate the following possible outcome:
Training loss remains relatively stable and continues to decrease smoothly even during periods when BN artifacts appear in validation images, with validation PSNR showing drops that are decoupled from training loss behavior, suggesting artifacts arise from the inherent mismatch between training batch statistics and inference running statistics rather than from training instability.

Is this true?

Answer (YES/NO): YES